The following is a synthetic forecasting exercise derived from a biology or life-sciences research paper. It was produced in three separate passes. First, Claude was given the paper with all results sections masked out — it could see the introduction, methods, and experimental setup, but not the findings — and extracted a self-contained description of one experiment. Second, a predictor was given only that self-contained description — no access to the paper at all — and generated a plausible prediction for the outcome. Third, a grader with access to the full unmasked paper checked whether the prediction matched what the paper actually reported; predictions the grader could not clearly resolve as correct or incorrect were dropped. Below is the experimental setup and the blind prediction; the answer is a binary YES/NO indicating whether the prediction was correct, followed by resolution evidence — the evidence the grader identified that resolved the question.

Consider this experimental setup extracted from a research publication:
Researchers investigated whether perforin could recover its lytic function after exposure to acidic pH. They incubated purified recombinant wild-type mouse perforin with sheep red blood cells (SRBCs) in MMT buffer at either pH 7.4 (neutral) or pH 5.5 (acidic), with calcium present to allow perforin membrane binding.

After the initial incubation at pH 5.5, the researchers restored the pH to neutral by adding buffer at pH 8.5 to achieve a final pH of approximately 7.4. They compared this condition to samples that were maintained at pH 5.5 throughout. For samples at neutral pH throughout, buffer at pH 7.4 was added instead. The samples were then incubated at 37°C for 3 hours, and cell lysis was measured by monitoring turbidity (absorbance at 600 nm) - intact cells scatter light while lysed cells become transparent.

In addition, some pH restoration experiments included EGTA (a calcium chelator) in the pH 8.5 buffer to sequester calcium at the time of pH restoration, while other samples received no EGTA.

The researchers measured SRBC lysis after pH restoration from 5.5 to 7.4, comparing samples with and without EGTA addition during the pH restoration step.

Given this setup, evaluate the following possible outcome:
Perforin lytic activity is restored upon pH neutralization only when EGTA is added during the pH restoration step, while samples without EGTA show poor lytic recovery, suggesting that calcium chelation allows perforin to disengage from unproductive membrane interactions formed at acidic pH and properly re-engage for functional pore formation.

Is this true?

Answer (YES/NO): NO